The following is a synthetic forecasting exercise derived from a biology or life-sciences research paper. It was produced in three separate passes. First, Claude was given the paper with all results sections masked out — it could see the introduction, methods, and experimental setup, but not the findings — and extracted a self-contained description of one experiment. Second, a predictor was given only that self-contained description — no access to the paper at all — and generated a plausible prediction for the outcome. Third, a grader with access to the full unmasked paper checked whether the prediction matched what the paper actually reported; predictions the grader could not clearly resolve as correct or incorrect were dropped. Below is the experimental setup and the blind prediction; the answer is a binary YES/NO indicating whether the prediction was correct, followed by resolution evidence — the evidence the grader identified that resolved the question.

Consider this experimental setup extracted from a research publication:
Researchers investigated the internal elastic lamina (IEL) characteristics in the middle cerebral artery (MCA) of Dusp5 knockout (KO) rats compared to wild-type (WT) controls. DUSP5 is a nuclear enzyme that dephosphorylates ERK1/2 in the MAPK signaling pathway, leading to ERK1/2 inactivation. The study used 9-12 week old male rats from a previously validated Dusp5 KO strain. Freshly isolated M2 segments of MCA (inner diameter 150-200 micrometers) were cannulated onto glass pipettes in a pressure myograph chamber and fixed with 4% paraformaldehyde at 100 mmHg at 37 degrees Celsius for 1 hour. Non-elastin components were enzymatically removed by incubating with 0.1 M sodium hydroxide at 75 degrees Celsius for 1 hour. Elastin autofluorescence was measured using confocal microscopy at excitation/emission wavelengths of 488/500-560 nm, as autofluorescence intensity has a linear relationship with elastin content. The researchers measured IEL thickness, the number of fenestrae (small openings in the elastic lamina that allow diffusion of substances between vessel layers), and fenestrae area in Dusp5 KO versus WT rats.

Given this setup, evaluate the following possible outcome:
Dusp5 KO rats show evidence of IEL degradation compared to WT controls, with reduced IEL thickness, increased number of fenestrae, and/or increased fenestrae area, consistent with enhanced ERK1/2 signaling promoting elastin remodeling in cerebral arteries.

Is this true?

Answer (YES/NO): NO